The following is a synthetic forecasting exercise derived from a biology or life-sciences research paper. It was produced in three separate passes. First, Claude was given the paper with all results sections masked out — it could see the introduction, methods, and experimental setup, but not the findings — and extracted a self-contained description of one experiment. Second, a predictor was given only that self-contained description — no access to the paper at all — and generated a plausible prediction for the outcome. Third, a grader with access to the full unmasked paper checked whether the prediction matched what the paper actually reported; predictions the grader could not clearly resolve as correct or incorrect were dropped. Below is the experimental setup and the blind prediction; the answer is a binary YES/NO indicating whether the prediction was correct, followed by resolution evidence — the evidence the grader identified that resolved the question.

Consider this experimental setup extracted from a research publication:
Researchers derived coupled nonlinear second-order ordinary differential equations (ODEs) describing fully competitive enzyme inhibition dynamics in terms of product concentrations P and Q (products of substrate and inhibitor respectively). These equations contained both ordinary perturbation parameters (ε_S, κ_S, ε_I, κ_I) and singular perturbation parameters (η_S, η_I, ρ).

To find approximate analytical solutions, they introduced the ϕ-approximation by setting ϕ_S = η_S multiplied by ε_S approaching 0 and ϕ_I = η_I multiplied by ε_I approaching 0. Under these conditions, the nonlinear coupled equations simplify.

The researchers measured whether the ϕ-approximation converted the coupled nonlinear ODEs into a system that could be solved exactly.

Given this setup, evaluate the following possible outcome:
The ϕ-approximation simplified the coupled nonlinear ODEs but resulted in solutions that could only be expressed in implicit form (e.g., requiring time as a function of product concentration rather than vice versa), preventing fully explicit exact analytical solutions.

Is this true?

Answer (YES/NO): NO